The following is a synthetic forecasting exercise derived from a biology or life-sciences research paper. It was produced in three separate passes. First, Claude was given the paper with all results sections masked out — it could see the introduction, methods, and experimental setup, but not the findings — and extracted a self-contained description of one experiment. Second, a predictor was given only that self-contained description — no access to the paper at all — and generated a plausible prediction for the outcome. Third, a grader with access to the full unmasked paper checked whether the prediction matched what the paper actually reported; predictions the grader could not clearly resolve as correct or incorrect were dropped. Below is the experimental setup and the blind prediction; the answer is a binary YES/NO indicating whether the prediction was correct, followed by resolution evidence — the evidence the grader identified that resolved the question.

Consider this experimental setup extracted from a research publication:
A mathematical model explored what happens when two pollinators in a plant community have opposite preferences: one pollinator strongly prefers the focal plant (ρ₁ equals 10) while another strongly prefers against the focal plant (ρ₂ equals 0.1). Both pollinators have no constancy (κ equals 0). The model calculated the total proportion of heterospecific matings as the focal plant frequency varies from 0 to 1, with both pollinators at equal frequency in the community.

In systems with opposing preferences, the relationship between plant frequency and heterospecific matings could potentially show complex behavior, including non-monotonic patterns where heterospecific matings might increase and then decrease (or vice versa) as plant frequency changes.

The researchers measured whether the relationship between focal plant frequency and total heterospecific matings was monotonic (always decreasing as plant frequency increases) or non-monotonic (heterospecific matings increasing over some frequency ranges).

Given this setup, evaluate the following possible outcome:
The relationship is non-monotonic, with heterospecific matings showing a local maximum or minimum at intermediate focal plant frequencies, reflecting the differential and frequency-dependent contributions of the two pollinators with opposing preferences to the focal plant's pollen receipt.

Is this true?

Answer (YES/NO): YES